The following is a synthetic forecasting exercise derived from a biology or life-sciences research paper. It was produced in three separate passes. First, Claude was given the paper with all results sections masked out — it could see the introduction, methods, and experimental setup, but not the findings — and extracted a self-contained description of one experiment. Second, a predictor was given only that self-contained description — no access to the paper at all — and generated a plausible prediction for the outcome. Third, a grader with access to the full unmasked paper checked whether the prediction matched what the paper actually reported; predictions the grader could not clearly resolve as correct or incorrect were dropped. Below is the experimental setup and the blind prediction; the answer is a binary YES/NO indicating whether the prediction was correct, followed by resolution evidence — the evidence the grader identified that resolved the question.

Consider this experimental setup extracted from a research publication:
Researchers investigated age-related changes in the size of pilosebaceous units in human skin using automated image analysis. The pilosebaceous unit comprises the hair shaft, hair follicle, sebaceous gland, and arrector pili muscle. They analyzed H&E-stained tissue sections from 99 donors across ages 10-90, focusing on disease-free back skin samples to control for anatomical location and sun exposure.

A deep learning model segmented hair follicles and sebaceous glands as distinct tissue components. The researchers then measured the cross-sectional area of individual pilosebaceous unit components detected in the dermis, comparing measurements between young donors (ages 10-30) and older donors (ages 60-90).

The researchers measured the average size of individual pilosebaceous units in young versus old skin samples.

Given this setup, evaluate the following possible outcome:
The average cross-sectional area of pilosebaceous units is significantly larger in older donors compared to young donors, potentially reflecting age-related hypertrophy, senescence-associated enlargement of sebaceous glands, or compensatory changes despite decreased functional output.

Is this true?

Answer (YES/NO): NO